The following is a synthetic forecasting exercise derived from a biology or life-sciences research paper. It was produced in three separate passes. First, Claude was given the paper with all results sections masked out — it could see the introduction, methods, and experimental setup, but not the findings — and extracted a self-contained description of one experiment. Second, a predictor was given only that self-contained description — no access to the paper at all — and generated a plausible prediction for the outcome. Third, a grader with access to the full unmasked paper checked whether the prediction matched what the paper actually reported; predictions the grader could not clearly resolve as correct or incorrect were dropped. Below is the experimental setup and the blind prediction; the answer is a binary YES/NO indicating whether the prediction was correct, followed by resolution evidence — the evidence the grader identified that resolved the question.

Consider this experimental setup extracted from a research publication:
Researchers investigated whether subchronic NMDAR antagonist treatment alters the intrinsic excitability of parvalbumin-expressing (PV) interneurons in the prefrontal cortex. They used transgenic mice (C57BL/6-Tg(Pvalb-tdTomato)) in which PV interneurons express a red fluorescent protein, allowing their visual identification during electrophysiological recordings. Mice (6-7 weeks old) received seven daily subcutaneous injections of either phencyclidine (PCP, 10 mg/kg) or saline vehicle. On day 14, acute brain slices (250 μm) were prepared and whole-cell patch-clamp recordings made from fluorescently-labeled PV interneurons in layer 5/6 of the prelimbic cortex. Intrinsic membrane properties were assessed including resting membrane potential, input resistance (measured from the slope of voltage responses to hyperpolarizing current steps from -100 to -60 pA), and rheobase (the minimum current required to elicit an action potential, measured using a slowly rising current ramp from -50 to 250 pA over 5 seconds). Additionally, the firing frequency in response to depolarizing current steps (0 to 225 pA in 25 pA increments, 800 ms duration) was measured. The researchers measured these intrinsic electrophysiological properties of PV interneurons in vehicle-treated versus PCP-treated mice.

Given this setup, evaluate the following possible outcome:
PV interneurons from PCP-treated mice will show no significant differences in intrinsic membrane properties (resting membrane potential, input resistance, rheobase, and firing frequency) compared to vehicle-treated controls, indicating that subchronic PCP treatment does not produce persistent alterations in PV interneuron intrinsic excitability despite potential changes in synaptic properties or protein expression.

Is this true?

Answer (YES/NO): NO